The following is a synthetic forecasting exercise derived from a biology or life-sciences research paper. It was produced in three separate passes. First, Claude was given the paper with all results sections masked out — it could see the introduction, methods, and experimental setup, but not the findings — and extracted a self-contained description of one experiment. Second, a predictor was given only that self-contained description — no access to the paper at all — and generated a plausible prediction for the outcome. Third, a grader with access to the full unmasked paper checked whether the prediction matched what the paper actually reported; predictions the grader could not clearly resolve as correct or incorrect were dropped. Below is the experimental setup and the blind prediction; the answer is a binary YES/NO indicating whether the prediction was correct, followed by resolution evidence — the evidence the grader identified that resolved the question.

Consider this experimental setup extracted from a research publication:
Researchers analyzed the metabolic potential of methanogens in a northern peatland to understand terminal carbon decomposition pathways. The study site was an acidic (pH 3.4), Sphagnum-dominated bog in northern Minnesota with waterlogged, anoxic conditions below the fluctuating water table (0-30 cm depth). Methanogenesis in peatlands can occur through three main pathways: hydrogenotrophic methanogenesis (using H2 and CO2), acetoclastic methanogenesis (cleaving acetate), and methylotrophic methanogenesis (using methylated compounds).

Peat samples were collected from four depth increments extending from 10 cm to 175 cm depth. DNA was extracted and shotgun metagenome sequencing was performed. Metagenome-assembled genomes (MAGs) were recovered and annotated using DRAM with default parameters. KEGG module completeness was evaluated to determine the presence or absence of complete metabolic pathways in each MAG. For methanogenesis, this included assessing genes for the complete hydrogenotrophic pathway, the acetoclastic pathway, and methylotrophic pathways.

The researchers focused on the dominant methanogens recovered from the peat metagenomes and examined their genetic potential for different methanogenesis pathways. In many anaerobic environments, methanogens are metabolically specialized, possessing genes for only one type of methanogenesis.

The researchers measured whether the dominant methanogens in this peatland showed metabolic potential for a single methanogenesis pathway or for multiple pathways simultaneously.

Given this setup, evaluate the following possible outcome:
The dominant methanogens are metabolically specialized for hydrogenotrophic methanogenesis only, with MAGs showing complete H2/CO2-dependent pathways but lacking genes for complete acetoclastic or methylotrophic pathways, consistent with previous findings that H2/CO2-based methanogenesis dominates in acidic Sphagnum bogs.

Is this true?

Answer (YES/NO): NO